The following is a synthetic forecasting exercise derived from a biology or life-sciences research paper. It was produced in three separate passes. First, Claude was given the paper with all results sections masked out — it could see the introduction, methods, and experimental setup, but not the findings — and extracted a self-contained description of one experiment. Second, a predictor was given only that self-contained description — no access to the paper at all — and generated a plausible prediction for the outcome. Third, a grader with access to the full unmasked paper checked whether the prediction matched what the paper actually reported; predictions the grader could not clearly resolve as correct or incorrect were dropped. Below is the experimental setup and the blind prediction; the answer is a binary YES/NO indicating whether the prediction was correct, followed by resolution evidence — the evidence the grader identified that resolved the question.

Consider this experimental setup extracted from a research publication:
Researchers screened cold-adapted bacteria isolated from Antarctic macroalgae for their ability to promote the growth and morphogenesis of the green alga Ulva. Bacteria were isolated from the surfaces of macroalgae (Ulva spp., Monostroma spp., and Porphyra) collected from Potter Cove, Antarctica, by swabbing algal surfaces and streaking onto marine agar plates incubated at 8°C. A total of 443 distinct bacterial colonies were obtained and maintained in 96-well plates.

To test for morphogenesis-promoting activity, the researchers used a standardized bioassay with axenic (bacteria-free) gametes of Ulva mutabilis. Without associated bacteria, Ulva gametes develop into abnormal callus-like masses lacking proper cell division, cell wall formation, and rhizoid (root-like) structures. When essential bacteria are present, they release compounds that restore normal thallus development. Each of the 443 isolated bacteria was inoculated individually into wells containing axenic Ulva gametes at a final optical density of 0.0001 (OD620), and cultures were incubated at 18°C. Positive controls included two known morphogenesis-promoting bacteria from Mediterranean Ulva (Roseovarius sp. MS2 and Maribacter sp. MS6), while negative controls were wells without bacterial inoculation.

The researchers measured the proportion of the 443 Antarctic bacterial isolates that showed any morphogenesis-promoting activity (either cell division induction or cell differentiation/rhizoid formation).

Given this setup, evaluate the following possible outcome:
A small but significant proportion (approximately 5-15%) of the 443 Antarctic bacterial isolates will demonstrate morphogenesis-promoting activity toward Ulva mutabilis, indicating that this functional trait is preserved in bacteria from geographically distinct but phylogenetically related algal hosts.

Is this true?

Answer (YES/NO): NO